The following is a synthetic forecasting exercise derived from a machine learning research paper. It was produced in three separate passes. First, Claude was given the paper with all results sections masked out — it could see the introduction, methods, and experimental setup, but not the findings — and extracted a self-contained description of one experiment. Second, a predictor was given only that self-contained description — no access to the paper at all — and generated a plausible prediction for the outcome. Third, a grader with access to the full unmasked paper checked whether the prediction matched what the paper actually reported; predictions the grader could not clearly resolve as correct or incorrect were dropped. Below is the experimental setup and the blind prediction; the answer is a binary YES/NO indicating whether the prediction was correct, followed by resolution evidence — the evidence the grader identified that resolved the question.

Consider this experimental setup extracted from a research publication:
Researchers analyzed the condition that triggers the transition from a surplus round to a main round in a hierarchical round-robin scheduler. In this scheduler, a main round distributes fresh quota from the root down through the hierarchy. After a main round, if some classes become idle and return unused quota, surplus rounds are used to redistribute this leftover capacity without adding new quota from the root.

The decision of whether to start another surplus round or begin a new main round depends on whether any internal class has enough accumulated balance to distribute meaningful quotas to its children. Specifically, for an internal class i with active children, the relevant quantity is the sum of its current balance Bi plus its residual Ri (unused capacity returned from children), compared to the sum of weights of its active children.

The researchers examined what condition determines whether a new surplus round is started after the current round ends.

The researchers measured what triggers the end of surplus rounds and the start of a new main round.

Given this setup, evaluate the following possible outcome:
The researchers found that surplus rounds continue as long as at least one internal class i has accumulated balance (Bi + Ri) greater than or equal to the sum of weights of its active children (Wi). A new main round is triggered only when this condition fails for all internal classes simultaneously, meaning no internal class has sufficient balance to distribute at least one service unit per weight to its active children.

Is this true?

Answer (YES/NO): YES